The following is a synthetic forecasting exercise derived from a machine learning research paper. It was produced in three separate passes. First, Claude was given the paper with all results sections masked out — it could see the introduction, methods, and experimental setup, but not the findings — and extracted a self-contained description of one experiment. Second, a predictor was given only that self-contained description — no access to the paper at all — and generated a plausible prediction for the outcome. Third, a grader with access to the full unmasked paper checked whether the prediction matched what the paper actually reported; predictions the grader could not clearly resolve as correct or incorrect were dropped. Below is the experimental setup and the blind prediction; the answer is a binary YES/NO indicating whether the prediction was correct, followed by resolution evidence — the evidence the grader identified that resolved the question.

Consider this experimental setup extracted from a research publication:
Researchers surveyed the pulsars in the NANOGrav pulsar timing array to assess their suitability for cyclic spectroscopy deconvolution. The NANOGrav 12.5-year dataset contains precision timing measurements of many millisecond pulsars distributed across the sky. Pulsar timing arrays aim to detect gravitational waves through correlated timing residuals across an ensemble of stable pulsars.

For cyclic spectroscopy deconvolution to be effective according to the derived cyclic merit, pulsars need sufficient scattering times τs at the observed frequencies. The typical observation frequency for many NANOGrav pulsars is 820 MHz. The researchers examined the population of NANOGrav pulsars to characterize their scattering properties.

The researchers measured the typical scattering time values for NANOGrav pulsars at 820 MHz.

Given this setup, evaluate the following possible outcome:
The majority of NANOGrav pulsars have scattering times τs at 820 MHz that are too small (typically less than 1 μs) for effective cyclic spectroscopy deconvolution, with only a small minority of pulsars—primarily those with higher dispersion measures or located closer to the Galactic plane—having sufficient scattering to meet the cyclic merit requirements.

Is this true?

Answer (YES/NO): NO